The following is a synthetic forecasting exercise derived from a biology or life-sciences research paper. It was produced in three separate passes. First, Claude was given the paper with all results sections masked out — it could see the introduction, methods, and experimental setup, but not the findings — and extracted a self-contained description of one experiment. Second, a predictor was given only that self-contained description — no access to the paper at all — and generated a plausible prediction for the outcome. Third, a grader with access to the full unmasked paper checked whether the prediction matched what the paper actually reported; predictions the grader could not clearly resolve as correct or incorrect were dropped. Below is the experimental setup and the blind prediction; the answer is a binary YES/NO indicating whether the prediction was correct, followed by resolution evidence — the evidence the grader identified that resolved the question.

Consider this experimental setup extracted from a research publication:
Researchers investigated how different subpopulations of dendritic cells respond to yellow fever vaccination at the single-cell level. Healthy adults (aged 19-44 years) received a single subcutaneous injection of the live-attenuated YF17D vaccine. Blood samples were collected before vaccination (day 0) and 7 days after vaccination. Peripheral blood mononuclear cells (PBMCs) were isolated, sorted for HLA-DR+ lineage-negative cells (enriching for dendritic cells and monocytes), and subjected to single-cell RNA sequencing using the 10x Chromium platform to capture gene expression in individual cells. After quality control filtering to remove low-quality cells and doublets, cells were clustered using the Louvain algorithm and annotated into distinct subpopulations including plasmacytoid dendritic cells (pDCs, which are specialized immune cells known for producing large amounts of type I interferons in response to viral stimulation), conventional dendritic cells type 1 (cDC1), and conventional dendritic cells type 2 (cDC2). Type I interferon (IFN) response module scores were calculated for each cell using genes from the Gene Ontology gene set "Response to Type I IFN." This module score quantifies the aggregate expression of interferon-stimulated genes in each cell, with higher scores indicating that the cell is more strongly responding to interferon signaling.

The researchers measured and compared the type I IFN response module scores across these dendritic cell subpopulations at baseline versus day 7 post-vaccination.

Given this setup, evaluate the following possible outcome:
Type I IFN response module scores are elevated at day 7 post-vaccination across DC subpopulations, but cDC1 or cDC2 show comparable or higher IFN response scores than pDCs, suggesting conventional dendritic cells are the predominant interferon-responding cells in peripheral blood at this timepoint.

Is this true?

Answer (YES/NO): YES